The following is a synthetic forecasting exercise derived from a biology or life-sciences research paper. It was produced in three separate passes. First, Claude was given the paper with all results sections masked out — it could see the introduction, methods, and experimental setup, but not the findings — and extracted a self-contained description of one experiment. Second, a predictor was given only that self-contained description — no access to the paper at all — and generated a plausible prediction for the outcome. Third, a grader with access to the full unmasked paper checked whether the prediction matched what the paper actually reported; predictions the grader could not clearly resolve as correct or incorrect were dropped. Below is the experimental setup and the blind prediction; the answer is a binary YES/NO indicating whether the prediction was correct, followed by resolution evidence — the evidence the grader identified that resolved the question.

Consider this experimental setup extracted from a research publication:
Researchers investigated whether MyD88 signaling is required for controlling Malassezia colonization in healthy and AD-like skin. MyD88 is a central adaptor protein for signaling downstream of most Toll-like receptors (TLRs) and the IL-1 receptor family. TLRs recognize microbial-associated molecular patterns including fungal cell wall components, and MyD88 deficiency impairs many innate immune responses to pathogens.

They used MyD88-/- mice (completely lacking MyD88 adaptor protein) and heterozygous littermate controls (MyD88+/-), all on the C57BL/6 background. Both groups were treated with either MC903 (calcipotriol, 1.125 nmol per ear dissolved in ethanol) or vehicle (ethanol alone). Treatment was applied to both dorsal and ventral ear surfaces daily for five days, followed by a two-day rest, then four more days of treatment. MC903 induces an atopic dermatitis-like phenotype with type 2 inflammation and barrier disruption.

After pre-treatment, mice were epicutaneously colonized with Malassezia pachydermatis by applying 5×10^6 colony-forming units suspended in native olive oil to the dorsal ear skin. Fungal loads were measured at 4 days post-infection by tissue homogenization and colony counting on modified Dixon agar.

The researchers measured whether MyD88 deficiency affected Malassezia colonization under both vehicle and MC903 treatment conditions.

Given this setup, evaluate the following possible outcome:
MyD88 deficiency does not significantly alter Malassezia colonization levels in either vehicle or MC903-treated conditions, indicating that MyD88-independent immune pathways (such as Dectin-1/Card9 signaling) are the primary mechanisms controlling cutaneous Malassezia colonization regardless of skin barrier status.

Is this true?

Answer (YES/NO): YES